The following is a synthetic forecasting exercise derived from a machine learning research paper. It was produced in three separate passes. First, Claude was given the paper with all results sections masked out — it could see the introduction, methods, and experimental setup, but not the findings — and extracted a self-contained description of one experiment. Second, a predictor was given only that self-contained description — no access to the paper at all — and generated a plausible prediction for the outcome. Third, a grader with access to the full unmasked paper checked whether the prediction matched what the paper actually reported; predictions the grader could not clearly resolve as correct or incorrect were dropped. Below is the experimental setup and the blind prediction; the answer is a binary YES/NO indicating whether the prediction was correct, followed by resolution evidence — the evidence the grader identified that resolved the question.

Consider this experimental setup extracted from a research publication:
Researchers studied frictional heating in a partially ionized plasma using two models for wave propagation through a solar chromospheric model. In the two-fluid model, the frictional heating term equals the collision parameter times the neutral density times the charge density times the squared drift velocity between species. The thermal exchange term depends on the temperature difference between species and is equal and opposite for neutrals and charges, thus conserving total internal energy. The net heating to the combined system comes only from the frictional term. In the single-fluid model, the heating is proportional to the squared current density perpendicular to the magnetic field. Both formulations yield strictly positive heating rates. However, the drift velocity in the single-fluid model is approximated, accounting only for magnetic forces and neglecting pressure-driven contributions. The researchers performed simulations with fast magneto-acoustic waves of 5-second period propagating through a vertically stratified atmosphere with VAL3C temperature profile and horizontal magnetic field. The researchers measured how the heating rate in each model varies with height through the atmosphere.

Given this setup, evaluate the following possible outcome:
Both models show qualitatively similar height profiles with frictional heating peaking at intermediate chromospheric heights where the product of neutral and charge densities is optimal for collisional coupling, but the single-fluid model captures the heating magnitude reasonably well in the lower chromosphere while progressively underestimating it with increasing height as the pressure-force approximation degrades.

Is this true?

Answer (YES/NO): NO